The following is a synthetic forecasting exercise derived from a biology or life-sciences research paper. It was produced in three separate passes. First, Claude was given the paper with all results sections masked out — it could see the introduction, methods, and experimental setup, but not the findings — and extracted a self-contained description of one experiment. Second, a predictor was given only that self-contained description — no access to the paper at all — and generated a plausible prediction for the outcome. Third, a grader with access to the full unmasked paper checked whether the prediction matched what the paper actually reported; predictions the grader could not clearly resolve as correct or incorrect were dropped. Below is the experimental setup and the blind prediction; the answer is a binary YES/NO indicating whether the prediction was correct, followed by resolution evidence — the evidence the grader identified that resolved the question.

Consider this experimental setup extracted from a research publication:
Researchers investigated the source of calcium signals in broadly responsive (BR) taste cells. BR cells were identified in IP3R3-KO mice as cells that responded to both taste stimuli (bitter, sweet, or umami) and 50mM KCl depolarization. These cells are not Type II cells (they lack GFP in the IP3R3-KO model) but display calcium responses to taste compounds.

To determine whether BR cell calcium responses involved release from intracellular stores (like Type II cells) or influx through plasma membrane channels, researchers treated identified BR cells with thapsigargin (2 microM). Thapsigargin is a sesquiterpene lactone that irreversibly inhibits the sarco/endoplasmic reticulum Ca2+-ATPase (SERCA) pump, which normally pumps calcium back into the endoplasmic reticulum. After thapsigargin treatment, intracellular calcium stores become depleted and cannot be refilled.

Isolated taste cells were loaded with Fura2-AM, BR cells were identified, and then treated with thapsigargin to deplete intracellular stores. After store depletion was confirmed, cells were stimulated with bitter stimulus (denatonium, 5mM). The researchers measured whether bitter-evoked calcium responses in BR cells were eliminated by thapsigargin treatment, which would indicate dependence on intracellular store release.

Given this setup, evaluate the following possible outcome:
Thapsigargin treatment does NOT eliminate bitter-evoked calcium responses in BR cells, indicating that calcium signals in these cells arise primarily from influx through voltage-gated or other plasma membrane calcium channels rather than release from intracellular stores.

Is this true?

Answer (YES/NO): NO